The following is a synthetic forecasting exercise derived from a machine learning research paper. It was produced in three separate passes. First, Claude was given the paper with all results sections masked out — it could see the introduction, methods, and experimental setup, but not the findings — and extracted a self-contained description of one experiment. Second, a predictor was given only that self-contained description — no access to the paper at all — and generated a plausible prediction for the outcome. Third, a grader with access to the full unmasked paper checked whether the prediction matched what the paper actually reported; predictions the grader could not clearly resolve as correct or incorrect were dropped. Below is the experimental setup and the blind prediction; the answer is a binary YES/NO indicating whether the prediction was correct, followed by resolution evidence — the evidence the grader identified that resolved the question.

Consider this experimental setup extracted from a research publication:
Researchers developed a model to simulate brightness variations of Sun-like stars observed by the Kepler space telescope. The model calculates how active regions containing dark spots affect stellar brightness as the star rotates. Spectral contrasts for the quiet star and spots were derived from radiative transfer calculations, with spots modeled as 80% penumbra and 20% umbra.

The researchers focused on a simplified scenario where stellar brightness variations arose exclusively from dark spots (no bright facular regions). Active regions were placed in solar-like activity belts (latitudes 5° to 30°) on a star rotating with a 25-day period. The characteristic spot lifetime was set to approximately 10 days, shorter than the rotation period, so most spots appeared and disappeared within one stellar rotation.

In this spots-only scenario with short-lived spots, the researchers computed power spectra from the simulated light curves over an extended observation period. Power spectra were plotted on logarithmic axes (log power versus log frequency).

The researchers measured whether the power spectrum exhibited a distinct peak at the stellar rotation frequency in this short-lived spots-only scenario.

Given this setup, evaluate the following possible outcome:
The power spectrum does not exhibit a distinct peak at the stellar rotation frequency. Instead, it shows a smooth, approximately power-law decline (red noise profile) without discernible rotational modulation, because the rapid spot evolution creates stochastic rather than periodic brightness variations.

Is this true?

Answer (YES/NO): NO